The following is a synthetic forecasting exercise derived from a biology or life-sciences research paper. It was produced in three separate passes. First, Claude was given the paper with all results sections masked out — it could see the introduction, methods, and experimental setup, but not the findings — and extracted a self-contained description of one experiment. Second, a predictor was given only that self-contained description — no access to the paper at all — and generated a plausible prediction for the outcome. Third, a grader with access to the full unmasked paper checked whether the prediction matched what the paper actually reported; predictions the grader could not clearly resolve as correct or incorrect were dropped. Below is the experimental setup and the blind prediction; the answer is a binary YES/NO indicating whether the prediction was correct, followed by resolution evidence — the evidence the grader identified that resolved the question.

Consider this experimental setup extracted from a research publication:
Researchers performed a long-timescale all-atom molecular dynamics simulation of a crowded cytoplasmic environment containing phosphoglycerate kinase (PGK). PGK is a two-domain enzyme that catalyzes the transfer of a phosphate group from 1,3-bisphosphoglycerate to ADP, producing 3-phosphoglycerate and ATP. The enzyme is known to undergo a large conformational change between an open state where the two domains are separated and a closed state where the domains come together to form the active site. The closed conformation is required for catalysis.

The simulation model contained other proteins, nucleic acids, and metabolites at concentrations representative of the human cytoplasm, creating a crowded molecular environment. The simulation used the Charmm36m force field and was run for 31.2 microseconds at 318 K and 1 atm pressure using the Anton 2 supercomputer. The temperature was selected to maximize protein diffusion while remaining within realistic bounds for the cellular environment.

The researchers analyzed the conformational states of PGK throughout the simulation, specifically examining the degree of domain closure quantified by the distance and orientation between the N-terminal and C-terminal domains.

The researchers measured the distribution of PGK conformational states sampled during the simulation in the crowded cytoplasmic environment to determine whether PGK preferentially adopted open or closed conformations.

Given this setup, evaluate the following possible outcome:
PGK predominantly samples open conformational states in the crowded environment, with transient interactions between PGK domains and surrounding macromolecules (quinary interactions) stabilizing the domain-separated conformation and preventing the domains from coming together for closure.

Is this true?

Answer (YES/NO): NO